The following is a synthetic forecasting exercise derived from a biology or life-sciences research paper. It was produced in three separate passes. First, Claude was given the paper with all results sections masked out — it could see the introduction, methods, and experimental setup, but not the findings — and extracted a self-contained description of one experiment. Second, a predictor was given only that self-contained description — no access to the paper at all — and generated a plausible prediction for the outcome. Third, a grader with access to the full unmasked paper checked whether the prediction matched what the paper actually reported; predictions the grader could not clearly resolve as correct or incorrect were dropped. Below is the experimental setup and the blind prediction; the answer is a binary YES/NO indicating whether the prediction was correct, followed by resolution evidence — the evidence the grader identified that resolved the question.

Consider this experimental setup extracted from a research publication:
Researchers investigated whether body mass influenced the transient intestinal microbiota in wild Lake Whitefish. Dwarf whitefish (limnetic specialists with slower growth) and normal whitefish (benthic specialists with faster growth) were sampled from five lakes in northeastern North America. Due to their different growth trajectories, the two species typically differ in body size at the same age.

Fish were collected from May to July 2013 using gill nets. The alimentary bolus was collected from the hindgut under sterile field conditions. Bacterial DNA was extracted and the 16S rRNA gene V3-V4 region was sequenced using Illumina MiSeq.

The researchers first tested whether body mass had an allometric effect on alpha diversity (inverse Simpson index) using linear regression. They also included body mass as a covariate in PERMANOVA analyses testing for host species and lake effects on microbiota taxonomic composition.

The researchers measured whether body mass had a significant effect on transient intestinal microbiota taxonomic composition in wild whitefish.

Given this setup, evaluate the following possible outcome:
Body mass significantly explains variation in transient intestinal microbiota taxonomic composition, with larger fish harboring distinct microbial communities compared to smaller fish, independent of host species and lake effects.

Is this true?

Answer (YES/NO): NO